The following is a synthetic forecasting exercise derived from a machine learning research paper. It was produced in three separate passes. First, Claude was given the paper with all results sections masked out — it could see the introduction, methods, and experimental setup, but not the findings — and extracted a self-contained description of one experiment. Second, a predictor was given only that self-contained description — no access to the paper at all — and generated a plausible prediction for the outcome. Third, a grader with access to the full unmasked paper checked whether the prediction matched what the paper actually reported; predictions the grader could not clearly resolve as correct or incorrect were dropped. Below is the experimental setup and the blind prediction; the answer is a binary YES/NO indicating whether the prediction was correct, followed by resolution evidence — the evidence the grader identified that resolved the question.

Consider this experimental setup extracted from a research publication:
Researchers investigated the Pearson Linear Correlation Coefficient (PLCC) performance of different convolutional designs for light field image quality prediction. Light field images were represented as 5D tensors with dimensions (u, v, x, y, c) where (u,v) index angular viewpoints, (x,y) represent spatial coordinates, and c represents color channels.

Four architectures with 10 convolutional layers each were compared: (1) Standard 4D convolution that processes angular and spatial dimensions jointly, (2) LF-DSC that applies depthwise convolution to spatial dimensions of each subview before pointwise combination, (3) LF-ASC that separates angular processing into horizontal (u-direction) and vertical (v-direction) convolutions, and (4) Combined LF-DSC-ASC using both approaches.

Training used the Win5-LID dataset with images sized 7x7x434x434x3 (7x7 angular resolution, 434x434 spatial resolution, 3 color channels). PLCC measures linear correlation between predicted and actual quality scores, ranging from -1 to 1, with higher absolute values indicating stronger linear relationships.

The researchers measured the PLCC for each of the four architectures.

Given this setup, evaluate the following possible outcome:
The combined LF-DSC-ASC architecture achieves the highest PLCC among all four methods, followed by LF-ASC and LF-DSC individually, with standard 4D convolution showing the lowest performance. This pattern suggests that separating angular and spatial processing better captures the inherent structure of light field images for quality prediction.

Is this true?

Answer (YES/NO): YES